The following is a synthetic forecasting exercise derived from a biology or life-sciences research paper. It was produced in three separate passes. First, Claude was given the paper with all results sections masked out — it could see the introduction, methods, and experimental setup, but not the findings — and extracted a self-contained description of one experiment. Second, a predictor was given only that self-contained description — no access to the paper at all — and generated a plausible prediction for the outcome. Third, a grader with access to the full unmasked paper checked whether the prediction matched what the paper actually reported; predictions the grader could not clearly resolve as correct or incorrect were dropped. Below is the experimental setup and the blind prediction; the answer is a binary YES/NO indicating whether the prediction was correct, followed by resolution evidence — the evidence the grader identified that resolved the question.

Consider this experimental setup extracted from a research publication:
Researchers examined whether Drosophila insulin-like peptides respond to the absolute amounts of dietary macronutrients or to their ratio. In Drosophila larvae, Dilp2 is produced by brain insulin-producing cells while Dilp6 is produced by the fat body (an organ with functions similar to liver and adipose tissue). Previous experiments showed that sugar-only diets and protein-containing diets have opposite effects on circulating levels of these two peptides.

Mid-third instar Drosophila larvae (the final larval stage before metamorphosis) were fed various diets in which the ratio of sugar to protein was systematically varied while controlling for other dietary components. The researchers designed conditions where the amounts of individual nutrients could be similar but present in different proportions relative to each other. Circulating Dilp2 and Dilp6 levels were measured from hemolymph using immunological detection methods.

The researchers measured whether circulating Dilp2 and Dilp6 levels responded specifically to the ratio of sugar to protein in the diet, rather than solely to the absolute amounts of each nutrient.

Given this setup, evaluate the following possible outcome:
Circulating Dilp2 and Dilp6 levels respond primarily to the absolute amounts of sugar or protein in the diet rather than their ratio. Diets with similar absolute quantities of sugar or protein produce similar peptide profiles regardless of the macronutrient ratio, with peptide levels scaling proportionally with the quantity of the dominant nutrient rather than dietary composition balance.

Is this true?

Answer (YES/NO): NO